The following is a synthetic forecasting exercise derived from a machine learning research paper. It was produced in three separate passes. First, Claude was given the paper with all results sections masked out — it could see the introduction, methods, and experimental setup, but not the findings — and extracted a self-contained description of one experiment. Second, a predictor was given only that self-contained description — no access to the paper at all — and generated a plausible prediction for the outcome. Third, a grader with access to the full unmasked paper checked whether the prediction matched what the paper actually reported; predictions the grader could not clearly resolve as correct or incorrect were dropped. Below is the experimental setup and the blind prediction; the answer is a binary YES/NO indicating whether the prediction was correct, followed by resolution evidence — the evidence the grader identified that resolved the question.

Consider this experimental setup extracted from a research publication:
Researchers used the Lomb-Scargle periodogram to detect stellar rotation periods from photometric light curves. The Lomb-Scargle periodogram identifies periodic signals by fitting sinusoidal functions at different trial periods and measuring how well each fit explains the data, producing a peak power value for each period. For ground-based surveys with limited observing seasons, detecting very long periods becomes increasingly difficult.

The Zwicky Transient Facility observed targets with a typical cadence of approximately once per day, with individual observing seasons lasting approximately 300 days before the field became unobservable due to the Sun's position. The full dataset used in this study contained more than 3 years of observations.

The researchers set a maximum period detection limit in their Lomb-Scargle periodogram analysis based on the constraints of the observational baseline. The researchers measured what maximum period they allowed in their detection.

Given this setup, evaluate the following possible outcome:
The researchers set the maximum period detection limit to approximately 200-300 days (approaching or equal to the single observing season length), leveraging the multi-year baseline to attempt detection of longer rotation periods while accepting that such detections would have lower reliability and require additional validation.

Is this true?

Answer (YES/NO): NO